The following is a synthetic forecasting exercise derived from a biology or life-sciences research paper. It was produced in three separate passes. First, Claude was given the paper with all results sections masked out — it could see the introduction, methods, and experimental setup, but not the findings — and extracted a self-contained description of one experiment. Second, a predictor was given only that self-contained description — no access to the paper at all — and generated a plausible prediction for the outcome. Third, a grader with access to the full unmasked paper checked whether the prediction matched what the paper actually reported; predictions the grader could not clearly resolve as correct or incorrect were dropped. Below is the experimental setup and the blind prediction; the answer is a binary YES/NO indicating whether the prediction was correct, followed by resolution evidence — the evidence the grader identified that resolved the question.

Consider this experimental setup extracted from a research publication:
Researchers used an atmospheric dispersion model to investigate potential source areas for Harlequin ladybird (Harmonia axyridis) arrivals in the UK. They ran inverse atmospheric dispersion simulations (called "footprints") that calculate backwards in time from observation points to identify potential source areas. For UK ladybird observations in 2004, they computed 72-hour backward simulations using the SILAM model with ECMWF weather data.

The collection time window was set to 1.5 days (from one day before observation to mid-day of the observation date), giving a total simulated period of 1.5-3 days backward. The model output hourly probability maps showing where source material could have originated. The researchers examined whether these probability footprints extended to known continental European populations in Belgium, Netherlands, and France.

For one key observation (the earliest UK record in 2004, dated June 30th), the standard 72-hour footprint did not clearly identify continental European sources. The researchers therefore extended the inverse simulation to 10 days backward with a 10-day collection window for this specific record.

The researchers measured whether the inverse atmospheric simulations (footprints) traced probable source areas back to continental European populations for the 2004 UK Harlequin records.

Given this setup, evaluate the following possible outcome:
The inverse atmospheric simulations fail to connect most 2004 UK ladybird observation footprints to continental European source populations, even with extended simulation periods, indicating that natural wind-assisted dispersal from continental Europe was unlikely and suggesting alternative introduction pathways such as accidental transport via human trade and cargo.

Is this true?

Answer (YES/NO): NO